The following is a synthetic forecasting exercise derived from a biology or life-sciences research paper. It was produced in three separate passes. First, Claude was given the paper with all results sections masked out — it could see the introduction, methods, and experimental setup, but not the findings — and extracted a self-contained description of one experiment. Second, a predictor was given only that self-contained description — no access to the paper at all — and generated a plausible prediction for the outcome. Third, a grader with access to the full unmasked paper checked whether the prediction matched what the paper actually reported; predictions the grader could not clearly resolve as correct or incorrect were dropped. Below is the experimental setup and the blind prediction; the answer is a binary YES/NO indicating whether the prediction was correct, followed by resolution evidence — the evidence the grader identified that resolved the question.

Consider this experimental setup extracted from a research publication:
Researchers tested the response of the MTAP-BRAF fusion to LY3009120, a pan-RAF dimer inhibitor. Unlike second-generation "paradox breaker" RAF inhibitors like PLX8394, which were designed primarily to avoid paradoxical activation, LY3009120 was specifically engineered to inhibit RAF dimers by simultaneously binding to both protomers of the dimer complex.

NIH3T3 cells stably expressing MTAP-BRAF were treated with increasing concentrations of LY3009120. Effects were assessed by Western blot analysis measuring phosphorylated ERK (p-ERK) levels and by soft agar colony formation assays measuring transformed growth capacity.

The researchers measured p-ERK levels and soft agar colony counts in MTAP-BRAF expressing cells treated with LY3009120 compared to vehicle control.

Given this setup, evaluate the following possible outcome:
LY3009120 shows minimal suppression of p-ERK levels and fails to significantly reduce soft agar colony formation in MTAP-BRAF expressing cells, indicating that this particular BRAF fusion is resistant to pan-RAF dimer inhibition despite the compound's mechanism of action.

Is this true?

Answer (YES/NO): NO